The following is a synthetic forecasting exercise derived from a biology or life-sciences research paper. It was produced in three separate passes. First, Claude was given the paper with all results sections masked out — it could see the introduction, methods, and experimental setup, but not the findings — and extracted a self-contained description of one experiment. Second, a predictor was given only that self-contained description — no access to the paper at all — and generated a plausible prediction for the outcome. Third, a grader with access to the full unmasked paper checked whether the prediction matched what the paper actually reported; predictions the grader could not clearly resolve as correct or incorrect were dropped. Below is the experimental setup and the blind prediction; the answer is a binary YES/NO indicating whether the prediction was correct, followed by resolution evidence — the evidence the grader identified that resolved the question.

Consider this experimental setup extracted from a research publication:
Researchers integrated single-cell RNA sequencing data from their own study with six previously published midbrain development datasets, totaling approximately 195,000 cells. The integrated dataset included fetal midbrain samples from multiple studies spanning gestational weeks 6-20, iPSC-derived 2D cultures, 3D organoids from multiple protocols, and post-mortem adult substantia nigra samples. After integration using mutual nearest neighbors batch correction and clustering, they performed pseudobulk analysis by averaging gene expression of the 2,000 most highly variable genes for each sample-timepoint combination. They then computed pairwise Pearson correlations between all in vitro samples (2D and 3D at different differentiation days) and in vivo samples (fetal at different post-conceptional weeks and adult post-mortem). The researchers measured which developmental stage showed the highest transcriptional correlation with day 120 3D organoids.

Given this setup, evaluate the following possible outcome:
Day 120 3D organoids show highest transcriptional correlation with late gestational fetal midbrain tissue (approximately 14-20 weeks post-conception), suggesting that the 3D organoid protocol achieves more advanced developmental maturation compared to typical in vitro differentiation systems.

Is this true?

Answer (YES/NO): NO